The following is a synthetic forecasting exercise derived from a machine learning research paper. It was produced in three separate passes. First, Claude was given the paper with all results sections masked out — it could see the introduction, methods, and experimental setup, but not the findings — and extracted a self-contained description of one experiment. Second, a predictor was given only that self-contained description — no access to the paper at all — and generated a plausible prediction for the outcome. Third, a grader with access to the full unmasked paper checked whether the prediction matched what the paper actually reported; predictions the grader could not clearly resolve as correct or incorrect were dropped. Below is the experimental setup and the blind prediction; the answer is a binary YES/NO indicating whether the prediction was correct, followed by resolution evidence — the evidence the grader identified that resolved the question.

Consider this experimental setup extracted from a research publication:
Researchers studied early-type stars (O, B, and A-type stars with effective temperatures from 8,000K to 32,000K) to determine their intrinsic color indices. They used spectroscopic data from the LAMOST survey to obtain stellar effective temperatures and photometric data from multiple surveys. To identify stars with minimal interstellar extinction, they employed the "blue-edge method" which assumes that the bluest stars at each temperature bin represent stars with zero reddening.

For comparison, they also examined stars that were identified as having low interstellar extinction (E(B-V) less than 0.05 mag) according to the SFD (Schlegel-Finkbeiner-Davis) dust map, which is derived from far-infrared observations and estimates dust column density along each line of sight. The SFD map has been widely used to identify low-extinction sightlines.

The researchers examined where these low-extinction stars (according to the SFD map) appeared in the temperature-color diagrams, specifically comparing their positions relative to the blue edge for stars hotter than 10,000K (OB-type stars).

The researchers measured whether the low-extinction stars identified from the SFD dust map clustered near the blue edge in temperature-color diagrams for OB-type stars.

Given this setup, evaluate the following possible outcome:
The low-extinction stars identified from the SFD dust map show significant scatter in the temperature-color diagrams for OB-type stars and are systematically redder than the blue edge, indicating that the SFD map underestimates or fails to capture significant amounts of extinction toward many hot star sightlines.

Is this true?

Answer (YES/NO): YES